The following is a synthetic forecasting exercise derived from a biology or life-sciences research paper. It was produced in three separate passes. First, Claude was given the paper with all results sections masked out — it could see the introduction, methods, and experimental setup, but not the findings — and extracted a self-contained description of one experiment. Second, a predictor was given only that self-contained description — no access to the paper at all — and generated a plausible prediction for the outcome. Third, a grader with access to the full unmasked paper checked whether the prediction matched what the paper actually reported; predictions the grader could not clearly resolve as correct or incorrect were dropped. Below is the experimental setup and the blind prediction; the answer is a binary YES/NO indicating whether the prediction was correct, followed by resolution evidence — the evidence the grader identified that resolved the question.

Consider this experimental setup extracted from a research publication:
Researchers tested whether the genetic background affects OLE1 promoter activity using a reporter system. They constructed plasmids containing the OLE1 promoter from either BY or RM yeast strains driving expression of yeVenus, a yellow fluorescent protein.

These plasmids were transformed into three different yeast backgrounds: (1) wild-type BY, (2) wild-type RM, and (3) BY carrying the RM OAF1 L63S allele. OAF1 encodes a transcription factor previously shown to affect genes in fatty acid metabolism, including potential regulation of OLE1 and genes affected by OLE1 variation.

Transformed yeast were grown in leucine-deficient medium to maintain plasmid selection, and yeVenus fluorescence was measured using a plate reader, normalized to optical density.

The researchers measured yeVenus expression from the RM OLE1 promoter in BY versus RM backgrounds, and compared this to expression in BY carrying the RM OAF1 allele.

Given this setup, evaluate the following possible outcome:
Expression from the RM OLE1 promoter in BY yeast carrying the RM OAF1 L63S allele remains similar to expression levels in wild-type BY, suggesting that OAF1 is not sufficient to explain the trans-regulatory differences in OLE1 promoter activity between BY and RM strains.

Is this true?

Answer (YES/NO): NO